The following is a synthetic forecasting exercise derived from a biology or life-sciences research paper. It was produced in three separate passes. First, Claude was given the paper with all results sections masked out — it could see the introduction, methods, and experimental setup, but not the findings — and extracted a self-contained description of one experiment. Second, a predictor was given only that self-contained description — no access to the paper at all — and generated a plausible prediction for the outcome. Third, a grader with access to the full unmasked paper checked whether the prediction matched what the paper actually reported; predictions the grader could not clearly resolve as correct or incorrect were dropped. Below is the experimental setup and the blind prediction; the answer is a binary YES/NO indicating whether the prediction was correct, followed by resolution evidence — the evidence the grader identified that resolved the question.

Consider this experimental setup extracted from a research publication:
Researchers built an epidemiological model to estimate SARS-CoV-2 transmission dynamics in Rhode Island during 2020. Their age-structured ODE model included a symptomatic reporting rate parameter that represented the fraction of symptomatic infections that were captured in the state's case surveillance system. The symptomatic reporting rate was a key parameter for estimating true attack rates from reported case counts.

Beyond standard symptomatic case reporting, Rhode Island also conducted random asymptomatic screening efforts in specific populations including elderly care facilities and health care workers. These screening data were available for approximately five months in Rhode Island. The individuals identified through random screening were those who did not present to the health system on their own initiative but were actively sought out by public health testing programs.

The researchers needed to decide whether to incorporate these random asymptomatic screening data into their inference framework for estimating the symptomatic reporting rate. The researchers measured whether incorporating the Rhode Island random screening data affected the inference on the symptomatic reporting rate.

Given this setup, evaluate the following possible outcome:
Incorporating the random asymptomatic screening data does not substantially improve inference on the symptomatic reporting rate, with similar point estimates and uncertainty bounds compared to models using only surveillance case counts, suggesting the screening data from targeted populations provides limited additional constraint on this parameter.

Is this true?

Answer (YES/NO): NO